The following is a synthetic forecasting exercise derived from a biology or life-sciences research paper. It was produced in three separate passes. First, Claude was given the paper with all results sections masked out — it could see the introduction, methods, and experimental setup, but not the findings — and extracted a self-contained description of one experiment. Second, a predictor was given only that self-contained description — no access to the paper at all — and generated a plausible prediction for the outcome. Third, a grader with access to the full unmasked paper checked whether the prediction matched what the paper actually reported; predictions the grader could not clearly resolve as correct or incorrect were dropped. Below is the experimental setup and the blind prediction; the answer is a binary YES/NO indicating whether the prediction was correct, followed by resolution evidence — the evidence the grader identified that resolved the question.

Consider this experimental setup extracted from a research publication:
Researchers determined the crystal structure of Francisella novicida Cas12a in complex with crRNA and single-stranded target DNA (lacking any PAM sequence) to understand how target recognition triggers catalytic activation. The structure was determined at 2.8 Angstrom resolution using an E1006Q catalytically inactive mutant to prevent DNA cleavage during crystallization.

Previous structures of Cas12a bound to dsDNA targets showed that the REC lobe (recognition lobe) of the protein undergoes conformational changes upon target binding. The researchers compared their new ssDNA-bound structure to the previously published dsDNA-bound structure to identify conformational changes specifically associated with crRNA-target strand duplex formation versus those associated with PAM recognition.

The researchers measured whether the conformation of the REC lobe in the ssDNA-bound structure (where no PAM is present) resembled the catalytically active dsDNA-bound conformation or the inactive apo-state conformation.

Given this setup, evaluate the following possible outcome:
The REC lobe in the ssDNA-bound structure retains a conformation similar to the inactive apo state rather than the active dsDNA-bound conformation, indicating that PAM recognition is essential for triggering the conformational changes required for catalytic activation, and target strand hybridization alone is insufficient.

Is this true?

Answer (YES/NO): NO